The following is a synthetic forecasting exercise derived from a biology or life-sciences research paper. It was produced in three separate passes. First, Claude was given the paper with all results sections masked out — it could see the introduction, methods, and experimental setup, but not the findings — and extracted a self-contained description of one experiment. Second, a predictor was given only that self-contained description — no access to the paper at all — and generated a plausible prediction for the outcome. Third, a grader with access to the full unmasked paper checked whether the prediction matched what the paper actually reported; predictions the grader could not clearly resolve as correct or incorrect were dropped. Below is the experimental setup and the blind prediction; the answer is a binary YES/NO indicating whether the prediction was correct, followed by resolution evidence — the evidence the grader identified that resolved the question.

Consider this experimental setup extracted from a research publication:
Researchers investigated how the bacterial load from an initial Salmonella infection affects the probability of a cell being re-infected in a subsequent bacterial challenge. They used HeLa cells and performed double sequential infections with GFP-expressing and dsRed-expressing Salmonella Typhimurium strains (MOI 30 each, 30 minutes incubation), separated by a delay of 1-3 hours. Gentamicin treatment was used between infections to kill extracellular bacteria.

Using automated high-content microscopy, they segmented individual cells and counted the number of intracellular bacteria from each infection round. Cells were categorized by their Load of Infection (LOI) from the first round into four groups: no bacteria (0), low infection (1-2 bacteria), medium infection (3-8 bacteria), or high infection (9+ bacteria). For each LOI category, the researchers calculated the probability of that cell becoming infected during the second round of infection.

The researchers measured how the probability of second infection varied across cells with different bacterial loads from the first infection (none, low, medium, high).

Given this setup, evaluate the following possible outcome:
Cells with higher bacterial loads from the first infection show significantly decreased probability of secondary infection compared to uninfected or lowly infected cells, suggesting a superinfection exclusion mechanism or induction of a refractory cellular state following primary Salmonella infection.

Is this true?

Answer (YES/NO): NO